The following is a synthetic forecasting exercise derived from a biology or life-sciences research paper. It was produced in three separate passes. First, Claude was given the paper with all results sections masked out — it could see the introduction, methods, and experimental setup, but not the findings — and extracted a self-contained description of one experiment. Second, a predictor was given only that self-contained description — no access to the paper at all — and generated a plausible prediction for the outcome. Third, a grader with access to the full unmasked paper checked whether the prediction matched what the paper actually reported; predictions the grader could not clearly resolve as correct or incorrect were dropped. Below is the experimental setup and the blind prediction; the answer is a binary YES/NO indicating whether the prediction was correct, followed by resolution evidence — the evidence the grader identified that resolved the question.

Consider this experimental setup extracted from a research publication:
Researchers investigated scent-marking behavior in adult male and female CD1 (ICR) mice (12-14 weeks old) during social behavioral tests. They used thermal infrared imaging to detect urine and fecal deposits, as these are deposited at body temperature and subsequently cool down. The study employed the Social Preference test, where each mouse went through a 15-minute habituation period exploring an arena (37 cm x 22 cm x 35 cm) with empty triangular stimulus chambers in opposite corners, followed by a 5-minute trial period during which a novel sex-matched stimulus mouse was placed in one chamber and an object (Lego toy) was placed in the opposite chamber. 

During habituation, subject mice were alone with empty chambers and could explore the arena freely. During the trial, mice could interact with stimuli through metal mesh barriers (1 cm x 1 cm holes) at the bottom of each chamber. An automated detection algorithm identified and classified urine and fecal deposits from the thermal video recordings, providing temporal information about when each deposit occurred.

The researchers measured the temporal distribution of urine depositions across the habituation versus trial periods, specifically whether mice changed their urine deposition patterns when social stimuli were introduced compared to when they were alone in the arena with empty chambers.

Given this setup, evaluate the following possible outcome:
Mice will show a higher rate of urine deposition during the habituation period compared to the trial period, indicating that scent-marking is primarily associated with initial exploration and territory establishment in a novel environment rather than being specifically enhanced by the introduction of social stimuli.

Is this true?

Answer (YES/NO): NO